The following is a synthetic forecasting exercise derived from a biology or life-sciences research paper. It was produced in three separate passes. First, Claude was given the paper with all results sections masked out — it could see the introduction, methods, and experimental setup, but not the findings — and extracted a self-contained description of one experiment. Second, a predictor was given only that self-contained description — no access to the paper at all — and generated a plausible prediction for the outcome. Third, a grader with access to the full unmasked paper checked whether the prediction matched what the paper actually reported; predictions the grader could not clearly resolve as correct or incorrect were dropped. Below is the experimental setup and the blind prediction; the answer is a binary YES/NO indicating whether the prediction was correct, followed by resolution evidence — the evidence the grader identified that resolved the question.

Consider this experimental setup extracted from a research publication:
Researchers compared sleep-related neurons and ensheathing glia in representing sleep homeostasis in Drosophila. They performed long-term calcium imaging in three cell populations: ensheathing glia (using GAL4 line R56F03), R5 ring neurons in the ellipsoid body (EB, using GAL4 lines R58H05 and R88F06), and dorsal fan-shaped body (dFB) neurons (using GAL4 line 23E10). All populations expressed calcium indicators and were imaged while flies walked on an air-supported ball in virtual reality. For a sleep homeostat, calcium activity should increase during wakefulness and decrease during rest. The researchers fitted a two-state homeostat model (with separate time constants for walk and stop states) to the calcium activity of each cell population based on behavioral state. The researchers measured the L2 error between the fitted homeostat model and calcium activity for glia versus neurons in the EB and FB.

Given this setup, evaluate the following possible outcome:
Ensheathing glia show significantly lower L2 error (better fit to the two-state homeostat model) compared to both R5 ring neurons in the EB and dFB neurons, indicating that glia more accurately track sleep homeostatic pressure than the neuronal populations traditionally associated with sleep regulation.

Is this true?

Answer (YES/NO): YES